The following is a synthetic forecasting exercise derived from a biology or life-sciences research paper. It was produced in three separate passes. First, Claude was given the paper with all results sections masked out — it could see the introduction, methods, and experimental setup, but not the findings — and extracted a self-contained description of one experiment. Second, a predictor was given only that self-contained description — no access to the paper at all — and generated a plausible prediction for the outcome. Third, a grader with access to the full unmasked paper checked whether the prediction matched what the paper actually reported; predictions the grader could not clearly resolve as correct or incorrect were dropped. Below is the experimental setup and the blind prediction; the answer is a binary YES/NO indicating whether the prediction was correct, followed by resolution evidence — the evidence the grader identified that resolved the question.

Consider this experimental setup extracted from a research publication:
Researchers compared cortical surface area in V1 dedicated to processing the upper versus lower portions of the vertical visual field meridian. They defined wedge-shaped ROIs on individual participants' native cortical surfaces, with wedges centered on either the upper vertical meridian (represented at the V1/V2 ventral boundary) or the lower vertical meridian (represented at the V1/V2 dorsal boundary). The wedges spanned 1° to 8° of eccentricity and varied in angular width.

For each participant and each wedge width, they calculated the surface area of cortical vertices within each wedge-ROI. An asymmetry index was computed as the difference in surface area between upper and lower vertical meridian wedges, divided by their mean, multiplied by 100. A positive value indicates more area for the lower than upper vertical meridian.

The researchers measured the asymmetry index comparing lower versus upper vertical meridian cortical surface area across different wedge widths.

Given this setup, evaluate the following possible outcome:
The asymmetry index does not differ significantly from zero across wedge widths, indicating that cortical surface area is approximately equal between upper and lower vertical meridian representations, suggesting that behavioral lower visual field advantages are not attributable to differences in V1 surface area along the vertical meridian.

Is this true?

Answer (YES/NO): NO